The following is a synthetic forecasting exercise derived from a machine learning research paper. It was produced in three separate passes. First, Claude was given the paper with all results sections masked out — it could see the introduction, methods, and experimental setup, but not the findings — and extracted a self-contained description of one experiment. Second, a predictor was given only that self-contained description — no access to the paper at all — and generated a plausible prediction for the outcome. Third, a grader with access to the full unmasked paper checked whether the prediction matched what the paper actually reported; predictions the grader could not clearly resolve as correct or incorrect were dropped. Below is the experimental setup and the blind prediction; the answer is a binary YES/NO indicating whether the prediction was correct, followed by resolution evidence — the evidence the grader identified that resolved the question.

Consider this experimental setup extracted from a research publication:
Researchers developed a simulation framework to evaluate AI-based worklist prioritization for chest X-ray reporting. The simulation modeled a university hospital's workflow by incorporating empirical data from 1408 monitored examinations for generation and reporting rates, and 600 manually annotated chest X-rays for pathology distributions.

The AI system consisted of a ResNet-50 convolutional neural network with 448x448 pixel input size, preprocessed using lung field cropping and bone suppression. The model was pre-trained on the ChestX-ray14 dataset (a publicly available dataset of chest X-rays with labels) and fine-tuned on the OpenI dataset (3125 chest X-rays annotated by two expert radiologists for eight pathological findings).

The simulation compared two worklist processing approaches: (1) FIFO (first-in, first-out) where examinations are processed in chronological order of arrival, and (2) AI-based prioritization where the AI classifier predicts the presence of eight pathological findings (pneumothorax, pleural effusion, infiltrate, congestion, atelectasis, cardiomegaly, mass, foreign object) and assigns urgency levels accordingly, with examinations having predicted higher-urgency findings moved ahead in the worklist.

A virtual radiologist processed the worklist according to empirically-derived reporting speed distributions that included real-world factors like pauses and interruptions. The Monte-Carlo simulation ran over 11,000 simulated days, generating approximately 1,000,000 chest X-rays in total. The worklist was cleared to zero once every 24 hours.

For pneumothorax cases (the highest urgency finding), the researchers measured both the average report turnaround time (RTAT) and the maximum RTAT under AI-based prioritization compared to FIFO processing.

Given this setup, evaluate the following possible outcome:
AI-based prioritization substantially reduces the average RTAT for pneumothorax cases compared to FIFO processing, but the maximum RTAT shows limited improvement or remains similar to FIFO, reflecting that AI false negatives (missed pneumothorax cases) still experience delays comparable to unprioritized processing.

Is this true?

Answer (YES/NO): NO